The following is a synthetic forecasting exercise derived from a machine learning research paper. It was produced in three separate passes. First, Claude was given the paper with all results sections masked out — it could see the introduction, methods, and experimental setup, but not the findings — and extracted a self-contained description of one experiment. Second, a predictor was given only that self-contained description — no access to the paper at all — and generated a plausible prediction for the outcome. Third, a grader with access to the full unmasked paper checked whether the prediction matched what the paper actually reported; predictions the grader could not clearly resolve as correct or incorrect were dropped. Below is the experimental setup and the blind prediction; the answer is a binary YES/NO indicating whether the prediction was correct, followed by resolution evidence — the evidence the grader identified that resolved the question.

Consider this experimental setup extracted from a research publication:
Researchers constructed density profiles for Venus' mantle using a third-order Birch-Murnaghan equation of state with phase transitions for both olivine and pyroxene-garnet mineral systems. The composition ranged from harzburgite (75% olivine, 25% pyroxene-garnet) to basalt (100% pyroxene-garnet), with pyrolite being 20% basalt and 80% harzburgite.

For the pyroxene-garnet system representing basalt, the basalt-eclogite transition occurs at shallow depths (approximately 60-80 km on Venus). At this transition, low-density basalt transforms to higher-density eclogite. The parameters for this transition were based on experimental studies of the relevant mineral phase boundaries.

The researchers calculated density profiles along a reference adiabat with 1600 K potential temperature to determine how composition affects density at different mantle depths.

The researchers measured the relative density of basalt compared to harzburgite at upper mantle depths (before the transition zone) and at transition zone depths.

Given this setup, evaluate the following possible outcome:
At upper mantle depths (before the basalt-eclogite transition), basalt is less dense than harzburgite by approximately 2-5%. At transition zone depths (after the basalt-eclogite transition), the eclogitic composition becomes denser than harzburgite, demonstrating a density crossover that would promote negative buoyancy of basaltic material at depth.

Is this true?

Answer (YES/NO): NO